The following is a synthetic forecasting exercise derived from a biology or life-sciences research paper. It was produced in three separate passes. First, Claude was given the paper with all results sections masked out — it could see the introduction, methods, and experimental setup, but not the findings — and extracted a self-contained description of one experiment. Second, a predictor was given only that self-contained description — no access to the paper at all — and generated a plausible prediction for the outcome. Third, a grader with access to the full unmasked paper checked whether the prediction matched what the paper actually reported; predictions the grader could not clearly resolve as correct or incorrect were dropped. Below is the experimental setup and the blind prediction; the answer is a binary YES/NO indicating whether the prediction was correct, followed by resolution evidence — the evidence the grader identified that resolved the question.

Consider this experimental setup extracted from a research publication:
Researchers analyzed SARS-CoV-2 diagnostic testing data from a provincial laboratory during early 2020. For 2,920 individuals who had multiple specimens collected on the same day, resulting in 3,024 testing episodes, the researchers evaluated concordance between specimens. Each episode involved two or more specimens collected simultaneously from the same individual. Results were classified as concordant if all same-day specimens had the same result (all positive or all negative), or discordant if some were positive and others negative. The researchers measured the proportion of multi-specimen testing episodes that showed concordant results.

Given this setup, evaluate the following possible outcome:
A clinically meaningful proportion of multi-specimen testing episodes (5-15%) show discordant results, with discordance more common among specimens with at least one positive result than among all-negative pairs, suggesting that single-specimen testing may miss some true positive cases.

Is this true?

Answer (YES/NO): NO